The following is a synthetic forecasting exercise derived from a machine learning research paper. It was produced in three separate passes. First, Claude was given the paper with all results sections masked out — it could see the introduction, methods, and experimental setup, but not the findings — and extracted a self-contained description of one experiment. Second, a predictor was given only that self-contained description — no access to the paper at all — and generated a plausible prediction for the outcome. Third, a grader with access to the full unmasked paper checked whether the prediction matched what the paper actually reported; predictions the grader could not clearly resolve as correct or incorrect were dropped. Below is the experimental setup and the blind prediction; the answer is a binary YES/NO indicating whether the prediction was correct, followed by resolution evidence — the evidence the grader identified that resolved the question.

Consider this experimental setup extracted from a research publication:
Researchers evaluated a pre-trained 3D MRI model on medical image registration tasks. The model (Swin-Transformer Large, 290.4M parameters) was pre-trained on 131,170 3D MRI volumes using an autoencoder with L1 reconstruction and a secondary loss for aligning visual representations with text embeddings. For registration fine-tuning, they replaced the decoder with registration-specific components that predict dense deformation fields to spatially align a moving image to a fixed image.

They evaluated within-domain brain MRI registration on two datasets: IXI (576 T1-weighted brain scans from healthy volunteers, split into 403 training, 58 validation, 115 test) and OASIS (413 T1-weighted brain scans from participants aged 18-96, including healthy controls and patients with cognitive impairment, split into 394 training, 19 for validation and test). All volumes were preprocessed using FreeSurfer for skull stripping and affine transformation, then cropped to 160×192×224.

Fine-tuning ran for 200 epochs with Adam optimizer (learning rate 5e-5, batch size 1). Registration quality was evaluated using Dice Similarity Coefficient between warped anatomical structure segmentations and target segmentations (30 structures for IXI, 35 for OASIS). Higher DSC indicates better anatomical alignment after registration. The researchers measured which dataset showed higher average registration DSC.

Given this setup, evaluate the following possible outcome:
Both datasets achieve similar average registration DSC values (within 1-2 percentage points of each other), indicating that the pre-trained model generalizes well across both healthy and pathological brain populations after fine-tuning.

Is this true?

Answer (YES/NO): NO